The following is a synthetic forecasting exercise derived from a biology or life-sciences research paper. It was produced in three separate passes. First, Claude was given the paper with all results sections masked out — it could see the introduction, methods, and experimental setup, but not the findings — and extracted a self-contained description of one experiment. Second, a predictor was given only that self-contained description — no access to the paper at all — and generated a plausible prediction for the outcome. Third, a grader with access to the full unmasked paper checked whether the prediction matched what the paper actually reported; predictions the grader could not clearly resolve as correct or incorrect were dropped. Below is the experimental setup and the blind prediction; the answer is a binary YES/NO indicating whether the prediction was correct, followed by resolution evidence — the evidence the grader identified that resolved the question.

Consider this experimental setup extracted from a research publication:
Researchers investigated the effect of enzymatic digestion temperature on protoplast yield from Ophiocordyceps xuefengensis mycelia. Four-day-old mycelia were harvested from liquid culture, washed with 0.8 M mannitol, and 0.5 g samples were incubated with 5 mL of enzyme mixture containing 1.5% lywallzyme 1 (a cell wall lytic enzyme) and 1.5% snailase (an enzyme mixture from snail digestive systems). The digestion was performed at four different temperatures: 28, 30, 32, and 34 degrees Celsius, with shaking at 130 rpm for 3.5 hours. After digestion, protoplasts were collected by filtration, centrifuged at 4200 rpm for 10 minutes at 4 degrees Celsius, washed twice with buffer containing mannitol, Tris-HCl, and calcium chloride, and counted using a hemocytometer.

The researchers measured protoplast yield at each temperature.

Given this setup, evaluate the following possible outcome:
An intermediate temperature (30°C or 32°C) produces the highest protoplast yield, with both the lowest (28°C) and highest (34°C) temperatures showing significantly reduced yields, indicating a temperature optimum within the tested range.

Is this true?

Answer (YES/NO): NO